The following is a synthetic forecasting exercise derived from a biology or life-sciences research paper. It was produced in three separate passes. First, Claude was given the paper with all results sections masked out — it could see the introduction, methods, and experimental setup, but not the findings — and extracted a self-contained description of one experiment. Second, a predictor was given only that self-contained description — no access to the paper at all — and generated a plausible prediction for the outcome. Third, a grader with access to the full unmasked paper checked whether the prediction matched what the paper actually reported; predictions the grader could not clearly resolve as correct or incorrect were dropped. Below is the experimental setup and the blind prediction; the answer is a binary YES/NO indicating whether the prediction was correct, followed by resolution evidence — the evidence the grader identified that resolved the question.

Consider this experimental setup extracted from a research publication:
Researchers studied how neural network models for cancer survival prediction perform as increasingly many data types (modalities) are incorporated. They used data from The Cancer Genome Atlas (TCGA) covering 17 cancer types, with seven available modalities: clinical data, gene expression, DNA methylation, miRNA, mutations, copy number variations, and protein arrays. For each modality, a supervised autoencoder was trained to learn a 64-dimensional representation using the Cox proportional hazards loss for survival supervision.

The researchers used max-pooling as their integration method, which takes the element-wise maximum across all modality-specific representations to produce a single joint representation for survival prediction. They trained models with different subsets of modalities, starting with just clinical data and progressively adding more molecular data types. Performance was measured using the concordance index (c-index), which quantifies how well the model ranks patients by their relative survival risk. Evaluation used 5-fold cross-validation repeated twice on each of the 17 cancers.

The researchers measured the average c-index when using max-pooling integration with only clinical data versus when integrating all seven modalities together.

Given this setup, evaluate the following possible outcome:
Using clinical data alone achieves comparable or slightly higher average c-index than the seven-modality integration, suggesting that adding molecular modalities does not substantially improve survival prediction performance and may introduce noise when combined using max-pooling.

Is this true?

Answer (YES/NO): YES